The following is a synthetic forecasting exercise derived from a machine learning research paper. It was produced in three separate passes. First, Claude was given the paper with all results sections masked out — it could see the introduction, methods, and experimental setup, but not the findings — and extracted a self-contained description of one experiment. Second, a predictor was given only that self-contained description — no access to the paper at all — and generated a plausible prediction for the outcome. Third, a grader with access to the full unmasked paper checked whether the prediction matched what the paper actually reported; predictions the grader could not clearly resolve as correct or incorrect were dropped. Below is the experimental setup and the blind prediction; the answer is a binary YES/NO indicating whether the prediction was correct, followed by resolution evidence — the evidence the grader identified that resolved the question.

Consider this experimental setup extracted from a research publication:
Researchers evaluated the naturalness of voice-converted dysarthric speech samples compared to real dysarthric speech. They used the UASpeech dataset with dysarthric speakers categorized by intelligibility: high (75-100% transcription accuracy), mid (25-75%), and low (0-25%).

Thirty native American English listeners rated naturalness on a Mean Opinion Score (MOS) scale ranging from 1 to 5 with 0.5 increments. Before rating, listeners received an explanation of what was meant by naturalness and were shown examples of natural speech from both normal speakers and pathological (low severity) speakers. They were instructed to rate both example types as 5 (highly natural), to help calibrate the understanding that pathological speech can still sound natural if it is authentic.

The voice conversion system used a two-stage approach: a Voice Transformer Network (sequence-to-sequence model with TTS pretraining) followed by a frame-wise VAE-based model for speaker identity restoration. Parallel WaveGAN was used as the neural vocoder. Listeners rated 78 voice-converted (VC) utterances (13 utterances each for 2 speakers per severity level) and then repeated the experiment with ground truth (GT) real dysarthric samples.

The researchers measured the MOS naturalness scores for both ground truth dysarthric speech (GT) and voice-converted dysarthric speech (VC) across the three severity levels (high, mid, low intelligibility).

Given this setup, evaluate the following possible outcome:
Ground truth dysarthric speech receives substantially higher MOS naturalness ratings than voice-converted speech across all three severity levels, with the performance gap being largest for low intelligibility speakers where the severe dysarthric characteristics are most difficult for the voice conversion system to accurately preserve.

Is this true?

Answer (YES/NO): NO